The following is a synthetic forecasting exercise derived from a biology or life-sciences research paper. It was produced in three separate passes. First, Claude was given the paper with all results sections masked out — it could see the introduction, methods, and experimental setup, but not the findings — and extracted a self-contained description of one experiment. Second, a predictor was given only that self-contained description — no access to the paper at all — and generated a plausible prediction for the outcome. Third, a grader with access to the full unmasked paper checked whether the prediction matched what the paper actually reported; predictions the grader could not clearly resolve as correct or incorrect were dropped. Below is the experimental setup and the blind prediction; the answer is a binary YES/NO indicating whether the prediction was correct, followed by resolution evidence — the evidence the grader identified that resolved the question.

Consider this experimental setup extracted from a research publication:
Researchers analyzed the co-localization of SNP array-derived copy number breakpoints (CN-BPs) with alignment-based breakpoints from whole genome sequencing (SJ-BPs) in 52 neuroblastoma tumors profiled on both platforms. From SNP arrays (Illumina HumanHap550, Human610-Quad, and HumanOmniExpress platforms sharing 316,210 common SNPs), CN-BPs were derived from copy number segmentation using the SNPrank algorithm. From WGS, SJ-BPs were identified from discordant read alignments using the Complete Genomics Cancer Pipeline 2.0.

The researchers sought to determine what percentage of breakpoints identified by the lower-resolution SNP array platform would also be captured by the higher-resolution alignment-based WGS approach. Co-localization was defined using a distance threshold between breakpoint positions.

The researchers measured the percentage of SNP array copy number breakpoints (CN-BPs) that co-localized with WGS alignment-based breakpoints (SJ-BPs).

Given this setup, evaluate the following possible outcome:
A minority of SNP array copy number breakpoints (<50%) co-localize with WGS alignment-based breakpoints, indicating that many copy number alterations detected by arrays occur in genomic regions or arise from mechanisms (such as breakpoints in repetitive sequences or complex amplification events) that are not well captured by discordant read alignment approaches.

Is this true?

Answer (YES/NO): NO